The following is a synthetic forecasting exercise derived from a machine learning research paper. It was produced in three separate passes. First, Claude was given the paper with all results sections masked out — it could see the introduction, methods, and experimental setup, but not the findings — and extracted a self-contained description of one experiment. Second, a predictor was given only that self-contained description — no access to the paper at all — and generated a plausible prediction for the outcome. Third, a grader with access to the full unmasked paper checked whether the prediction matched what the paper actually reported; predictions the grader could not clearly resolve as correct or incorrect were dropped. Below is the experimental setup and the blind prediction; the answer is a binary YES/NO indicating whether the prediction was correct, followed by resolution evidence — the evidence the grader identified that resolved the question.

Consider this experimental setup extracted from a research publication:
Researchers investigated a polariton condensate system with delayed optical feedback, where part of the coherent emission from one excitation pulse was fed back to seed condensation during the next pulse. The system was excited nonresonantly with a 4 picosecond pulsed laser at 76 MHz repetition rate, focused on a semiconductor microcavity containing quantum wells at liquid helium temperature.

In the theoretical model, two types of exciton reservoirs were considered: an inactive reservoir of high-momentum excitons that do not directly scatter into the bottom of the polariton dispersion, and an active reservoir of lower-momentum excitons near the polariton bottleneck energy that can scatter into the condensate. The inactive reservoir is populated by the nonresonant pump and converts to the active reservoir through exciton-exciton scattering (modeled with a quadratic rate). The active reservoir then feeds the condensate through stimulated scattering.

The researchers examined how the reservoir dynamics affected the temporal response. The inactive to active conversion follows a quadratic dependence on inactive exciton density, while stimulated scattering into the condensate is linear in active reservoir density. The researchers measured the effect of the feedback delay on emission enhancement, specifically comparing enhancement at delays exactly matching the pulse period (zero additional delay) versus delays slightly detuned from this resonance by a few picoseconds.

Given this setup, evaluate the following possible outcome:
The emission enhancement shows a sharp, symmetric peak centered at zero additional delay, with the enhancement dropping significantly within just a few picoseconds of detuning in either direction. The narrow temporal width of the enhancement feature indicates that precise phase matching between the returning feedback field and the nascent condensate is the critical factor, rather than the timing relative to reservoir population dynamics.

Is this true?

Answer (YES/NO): NO